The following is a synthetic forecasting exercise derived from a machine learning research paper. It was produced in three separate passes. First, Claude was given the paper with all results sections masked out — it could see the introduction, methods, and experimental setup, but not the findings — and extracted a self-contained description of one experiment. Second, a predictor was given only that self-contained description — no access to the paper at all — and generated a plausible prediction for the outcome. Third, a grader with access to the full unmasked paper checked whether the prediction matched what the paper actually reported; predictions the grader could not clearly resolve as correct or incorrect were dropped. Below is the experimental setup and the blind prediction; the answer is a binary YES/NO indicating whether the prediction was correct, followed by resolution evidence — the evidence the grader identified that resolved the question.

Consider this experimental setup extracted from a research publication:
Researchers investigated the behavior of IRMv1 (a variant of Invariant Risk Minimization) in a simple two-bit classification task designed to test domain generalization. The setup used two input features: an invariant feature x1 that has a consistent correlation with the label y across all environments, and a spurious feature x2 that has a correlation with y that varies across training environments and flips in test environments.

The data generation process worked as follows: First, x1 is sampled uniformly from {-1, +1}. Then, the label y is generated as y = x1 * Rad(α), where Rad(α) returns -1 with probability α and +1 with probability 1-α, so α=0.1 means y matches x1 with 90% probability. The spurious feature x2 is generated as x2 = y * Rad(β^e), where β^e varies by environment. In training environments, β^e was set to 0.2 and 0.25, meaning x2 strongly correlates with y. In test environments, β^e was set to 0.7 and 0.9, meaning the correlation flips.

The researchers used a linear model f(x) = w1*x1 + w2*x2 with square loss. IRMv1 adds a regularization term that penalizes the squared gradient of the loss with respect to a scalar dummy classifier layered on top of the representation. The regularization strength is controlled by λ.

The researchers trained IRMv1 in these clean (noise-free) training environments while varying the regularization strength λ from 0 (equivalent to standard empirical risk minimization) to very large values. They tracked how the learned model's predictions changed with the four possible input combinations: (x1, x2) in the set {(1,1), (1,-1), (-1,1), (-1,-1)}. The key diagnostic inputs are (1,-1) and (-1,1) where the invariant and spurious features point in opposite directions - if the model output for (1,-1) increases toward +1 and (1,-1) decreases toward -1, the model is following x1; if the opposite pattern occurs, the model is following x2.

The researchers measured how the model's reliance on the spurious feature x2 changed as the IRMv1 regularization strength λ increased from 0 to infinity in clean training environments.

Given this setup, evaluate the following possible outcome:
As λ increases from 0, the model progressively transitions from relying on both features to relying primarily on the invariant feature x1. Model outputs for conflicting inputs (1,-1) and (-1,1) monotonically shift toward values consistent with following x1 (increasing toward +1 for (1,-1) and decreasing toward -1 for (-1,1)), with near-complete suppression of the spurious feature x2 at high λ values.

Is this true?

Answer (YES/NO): NO